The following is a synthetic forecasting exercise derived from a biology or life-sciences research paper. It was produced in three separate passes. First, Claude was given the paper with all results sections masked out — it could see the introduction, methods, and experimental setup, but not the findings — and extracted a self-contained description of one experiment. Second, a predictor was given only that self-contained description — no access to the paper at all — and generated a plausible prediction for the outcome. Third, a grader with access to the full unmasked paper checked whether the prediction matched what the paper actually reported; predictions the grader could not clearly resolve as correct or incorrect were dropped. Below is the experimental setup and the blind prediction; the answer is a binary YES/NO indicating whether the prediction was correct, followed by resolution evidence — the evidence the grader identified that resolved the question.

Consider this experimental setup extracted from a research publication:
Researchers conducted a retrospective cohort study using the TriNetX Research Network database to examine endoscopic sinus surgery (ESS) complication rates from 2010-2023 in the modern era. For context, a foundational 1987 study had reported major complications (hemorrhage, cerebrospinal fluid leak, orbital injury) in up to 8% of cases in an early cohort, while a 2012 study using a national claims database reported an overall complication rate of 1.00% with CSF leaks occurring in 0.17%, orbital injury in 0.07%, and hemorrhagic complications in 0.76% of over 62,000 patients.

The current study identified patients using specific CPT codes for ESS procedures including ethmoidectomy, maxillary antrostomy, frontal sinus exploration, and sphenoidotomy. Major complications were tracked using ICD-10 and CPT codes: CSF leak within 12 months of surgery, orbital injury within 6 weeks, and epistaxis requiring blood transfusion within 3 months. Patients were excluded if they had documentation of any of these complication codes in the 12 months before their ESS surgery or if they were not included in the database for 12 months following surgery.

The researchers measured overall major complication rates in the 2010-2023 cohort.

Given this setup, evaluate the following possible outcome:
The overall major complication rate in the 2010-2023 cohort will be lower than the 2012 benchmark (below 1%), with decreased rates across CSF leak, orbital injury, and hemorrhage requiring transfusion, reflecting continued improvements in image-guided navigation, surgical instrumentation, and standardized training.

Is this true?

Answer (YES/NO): NO